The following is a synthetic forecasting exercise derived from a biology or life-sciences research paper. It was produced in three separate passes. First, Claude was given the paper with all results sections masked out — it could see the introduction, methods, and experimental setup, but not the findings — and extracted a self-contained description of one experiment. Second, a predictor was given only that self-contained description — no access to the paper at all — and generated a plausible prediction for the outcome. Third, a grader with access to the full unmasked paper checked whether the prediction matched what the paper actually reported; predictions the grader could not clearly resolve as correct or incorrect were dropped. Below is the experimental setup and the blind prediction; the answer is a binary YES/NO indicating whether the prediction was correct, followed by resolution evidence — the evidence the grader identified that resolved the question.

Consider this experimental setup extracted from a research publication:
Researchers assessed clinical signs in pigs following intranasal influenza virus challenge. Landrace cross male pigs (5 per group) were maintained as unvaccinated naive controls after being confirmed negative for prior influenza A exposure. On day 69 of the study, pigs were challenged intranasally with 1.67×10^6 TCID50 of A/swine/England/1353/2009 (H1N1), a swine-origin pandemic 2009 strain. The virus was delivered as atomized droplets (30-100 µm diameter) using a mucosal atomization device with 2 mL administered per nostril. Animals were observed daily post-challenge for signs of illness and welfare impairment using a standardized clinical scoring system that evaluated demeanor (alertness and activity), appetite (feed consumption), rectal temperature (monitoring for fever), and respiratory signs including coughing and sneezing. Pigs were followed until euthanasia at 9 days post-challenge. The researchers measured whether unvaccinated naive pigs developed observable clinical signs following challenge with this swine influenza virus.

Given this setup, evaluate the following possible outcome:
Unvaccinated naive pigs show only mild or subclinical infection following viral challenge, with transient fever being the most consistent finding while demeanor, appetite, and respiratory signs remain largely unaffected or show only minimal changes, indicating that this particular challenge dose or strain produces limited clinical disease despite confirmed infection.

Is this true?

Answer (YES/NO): YES